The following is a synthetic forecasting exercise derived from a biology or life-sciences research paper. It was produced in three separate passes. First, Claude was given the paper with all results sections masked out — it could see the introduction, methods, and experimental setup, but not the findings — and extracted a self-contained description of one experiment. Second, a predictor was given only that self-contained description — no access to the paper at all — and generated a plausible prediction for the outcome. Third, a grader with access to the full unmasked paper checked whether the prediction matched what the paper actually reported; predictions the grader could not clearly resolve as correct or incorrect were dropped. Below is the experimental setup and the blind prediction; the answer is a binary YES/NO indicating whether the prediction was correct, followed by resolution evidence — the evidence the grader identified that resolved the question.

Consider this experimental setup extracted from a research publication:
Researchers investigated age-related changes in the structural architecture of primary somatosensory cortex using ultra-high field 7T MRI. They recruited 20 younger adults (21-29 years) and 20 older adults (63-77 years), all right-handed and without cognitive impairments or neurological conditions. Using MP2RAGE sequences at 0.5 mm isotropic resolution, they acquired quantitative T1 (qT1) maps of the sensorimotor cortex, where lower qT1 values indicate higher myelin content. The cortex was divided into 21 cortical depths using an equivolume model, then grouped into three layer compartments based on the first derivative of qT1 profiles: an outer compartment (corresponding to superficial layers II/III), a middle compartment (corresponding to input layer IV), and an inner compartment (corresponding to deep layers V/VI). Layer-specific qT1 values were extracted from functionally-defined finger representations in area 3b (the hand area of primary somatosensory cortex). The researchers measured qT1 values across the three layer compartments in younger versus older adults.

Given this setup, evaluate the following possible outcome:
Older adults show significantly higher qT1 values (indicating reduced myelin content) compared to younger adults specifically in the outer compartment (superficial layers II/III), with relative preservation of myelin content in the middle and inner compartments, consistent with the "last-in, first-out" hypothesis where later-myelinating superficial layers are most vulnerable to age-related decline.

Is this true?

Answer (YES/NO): NO